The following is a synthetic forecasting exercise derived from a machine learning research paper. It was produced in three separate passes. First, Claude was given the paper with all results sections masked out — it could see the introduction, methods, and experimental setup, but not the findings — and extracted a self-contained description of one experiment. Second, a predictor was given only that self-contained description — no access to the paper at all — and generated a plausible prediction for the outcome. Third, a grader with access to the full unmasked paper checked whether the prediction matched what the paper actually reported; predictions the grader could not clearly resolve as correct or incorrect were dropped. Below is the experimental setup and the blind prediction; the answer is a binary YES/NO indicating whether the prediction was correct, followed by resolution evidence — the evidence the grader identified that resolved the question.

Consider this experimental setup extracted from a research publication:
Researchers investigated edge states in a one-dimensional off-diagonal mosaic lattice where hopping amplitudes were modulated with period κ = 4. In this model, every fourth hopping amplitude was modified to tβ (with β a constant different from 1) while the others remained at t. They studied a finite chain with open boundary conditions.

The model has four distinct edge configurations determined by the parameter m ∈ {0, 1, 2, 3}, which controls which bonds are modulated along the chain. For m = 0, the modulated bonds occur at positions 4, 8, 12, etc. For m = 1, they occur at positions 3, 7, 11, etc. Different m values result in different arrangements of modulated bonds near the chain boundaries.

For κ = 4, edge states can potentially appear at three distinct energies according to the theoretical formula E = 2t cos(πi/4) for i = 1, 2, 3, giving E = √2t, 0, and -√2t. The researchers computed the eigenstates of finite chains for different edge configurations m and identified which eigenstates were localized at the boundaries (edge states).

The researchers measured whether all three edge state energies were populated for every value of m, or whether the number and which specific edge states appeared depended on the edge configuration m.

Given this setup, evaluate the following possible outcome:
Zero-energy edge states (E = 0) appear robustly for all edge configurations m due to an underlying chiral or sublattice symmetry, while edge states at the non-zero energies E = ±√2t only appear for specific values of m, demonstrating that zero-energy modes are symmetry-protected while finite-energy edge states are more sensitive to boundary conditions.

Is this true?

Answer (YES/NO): NO